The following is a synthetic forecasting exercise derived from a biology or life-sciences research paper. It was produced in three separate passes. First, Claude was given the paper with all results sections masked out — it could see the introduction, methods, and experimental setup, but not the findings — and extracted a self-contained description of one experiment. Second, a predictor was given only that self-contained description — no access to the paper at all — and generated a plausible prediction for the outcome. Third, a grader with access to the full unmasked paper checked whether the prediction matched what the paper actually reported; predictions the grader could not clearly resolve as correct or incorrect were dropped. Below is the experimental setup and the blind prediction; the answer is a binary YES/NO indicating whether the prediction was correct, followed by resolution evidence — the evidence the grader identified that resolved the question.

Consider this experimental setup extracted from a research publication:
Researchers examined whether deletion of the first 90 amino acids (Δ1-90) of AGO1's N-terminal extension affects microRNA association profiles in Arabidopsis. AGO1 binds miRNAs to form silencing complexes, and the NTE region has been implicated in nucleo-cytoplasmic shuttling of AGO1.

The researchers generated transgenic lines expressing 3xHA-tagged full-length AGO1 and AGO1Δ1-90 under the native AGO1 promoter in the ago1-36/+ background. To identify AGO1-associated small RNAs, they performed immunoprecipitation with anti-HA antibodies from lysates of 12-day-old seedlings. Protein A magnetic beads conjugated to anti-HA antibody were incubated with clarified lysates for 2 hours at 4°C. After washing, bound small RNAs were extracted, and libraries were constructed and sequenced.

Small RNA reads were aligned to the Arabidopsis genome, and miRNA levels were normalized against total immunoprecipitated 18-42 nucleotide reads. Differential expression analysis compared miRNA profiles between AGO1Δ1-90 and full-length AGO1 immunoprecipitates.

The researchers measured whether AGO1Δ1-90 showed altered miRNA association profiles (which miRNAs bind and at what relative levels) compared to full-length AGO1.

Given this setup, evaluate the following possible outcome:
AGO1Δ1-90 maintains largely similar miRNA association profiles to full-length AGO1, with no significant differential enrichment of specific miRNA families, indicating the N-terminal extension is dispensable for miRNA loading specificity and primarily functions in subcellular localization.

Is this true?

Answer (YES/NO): YES